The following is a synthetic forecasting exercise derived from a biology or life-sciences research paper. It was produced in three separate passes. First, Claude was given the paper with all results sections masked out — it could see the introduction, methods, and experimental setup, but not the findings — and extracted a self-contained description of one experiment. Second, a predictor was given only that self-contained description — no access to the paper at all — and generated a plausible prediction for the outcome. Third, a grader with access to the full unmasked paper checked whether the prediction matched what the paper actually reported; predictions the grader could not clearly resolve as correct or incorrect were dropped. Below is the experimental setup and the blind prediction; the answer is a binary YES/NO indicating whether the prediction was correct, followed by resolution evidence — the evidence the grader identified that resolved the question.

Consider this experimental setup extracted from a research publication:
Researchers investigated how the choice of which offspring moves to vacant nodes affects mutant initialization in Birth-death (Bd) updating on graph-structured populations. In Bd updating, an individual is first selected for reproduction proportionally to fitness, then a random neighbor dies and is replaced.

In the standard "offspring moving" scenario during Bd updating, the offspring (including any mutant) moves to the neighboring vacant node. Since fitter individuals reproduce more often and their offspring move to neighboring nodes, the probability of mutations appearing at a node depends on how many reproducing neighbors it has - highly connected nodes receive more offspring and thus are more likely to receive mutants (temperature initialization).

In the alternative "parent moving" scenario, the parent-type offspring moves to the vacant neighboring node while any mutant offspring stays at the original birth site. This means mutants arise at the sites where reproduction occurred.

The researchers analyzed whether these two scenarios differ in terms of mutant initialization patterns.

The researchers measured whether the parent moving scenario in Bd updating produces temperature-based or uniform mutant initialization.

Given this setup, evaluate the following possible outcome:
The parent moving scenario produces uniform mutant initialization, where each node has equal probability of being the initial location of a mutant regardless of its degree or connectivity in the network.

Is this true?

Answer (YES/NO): YES